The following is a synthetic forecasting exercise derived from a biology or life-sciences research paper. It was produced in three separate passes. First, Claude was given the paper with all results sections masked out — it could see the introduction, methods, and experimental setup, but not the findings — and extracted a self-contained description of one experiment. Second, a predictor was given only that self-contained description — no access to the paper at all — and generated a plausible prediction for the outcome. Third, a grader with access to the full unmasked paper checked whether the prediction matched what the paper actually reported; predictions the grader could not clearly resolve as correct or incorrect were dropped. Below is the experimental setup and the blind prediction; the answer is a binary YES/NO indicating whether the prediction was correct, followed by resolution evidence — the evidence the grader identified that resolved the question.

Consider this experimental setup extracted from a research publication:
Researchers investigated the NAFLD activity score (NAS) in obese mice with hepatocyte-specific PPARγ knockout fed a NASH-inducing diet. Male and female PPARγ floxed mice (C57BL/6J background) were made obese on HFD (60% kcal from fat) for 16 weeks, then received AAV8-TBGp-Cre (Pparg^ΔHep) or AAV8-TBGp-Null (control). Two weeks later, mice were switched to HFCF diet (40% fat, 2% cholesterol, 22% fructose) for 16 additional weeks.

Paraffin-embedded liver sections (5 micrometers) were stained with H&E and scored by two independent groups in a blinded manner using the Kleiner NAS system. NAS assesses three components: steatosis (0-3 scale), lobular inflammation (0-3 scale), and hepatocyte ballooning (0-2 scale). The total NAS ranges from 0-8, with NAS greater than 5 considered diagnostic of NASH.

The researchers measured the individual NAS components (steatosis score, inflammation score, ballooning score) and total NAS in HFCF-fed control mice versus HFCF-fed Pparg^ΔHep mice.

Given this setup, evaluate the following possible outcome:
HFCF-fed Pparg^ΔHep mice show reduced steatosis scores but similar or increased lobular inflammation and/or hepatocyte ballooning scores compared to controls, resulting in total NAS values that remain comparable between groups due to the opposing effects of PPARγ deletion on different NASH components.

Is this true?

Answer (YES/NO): NO